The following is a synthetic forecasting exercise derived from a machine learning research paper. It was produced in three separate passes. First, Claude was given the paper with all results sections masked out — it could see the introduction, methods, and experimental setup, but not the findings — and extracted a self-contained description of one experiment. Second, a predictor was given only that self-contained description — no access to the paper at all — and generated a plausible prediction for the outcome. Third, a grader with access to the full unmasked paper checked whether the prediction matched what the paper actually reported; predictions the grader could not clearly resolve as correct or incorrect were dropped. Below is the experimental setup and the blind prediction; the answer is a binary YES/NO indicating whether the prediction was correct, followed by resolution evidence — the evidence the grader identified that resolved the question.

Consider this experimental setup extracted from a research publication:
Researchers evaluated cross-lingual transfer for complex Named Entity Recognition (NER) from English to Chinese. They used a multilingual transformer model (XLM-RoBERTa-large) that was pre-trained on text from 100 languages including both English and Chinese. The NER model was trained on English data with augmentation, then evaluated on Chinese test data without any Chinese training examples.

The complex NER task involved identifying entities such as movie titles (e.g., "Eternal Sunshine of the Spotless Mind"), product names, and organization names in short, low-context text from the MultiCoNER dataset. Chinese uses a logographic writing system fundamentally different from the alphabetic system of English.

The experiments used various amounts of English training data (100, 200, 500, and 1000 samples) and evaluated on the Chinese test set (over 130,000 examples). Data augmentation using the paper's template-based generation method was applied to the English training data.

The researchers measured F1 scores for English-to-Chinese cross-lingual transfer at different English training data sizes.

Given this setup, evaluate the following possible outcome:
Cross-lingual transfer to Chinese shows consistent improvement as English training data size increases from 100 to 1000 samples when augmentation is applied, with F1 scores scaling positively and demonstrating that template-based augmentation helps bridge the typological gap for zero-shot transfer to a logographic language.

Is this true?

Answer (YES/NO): NO